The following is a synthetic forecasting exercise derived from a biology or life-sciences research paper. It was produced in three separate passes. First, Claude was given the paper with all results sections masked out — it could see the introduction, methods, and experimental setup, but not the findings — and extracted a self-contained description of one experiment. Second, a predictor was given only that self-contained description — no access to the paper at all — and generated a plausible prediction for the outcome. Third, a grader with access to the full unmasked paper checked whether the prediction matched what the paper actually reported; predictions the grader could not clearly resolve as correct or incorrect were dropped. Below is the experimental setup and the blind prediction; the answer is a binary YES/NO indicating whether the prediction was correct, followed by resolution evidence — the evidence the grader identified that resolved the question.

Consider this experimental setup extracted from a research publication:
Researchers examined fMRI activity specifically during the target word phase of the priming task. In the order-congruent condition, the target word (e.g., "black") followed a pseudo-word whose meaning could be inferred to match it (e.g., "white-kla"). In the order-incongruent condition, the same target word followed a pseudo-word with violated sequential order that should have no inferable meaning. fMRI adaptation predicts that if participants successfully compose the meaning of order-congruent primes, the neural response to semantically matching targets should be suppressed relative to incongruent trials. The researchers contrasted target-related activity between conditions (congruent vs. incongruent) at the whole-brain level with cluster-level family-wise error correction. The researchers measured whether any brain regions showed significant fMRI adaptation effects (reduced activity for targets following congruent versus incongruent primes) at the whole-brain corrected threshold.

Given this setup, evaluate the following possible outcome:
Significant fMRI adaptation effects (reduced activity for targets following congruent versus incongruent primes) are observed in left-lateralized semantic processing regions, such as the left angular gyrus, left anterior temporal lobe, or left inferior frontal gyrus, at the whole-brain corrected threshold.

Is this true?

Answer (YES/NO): YES